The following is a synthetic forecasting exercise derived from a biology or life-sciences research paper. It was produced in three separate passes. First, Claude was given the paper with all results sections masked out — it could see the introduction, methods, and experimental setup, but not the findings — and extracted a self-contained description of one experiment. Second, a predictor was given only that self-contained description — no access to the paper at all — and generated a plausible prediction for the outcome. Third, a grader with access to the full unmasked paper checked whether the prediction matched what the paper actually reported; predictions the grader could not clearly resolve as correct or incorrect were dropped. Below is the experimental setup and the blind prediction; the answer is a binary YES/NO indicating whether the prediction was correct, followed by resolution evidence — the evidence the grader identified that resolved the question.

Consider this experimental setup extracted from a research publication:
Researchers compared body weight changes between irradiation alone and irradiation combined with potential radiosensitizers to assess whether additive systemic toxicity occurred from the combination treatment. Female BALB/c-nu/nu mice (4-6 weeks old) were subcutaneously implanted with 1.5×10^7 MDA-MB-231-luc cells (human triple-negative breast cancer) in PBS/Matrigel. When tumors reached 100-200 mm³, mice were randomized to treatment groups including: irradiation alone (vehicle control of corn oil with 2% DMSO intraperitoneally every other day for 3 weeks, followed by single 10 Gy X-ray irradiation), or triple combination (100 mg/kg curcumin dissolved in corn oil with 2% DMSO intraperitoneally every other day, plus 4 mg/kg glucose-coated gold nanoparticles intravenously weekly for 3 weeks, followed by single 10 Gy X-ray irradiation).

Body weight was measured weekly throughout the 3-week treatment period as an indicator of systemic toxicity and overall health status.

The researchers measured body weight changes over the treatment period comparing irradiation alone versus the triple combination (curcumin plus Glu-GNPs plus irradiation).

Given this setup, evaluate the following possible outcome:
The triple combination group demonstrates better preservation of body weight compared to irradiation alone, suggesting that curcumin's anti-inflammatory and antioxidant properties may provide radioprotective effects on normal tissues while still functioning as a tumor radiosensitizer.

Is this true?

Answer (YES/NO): NO